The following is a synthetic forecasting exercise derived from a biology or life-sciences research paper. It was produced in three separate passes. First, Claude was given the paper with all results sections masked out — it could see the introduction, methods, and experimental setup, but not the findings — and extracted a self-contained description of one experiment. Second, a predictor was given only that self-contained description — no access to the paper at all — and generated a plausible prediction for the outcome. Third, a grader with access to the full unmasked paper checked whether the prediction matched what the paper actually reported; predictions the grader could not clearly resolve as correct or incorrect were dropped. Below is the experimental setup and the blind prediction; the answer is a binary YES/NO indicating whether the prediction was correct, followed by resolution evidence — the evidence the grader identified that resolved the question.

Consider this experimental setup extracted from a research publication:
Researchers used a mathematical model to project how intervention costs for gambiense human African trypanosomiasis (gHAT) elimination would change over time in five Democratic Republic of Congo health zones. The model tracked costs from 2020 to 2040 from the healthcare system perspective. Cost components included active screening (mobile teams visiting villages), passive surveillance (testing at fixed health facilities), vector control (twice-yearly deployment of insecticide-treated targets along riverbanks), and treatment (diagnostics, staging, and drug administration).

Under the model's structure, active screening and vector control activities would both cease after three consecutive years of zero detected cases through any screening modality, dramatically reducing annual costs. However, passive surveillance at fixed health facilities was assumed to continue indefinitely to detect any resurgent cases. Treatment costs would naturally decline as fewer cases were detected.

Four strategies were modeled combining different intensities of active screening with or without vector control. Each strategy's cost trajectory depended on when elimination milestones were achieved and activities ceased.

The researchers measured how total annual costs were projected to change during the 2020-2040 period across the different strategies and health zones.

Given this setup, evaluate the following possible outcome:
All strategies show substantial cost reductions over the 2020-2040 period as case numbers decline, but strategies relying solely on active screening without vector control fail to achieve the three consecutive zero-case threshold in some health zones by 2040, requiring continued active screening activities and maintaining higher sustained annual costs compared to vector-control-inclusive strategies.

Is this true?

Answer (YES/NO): NO